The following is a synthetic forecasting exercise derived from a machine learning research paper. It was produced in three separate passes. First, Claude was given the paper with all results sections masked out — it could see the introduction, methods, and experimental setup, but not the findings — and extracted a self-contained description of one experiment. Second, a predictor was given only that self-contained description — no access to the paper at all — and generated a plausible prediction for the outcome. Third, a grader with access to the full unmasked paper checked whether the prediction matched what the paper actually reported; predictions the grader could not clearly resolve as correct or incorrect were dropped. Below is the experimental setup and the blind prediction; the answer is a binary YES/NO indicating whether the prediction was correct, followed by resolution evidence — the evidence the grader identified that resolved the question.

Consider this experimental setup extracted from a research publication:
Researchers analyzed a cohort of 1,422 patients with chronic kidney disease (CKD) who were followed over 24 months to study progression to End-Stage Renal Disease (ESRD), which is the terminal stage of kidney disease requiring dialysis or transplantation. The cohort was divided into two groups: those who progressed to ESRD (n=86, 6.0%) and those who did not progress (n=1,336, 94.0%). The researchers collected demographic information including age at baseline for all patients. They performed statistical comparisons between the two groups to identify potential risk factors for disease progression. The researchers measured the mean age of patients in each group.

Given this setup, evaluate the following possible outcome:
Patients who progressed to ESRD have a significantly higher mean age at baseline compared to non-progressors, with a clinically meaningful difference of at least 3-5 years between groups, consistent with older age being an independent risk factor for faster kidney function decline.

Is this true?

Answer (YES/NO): NO